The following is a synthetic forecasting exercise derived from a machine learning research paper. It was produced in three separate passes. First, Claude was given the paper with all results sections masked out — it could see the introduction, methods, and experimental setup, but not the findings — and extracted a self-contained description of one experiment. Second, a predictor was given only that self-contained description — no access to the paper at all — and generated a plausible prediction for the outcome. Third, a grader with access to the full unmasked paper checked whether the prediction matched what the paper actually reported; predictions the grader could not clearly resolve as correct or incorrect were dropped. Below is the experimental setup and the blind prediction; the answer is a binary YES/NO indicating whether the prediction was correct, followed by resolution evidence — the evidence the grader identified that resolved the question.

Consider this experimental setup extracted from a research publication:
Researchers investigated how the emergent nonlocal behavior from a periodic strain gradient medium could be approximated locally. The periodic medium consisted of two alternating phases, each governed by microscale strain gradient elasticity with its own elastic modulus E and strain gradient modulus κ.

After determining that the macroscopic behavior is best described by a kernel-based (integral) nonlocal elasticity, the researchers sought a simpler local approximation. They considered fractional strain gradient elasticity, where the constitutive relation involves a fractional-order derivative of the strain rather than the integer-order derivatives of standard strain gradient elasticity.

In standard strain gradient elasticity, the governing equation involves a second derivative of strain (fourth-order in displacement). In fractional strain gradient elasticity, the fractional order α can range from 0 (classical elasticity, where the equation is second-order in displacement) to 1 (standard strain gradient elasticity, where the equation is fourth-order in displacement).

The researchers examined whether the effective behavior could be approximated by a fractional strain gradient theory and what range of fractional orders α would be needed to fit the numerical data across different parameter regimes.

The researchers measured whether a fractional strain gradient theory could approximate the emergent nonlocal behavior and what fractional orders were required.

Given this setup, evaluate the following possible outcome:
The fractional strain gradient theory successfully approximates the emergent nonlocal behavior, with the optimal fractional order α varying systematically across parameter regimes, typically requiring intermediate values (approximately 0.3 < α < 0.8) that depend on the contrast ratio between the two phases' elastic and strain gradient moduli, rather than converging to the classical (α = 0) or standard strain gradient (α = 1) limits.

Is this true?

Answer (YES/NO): NO